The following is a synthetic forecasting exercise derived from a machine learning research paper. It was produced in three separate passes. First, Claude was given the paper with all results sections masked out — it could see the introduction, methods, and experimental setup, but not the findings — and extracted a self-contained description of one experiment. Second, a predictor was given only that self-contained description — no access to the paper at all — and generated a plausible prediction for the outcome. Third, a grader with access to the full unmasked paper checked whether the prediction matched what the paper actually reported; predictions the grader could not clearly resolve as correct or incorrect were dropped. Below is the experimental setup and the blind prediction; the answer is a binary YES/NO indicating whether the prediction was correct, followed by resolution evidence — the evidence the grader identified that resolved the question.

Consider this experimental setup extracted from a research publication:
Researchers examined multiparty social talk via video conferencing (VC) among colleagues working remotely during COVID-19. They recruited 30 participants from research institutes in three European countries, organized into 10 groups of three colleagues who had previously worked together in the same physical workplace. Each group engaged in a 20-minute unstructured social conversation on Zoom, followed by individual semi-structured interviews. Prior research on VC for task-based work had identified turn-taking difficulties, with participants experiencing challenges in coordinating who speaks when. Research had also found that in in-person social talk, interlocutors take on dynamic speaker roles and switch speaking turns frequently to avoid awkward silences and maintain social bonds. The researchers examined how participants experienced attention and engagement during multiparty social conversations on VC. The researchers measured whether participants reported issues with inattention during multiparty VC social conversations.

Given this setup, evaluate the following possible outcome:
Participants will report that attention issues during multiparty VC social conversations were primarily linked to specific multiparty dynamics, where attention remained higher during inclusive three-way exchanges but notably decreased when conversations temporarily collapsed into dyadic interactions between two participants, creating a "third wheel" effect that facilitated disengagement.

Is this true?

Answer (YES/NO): NO